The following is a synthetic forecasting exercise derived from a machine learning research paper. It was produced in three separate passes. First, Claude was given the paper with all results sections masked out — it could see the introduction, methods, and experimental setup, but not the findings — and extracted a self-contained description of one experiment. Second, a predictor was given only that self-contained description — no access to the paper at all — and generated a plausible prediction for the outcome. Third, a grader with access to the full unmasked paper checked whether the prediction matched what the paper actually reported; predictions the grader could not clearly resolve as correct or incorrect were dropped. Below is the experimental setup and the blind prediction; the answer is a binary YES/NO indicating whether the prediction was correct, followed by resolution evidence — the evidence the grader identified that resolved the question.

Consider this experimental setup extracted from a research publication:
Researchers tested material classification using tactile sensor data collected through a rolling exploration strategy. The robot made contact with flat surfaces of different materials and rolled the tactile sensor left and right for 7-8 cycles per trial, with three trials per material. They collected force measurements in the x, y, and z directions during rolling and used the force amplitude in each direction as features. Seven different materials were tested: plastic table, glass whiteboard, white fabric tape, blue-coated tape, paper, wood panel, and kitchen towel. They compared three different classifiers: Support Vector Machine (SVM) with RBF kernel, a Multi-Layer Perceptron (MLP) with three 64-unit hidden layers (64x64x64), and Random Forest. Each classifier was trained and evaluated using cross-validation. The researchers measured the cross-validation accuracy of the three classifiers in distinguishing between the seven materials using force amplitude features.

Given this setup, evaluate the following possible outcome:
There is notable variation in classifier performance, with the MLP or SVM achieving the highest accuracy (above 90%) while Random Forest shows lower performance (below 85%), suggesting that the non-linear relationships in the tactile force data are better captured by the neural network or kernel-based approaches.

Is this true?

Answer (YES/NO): NO